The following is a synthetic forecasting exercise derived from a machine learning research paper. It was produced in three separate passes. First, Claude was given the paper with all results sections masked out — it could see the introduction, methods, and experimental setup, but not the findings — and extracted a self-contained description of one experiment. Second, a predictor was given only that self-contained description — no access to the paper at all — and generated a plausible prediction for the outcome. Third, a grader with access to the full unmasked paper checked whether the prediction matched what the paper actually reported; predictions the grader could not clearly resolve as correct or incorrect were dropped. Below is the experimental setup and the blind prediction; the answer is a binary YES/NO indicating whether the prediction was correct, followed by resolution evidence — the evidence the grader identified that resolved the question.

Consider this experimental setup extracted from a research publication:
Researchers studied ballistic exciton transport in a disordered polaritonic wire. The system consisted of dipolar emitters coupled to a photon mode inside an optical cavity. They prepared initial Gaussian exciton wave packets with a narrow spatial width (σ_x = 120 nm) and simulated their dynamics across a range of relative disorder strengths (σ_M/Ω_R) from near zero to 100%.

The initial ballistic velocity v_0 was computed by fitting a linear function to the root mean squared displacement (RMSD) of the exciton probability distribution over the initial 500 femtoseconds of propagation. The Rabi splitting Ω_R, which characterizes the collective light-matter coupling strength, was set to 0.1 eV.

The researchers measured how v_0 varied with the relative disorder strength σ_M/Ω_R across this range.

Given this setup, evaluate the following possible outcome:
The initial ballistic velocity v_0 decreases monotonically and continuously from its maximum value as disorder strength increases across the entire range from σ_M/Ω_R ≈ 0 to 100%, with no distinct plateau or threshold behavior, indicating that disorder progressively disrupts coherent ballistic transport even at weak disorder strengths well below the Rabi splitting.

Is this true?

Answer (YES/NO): NO